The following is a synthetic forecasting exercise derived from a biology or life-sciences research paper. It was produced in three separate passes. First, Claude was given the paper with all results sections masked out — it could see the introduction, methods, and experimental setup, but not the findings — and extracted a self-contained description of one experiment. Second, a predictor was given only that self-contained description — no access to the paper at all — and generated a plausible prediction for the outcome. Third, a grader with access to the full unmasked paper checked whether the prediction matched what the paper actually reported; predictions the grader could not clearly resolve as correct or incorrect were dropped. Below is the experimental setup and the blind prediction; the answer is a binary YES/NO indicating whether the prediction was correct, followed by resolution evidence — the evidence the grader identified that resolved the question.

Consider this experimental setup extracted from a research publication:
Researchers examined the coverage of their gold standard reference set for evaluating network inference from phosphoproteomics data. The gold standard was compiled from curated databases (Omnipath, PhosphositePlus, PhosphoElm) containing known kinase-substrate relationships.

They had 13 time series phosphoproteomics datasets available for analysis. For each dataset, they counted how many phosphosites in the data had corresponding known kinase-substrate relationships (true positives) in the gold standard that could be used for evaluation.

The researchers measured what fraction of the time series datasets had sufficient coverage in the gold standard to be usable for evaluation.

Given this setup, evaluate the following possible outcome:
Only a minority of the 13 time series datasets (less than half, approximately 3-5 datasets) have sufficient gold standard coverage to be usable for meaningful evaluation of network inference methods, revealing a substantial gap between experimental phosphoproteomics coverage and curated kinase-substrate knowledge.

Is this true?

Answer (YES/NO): YES